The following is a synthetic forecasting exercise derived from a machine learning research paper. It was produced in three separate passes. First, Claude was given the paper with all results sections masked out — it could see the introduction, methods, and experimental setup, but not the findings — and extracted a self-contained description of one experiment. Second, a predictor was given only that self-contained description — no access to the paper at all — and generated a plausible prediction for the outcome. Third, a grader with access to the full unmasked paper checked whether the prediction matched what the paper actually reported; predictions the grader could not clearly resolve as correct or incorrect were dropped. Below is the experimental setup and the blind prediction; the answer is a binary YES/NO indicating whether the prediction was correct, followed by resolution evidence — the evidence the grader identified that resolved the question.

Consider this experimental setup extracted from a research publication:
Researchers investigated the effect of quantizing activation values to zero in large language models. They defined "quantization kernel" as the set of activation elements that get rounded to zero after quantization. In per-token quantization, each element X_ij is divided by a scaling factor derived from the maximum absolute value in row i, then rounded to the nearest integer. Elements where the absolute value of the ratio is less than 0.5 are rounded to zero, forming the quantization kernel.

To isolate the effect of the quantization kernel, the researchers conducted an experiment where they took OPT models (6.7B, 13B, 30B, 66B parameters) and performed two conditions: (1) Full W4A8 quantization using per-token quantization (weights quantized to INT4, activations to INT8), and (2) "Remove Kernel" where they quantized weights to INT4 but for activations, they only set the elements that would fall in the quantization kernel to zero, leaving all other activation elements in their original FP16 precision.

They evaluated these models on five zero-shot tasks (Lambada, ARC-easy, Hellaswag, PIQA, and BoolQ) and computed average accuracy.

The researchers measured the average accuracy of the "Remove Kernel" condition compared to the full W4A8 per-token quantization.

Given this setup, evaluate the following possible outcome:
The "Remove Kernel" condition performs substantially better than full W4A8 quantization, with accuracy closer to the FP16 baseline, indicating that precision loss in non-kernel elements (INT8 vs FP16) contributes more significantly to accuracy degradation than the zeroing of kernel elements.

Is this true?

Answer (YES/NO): NO